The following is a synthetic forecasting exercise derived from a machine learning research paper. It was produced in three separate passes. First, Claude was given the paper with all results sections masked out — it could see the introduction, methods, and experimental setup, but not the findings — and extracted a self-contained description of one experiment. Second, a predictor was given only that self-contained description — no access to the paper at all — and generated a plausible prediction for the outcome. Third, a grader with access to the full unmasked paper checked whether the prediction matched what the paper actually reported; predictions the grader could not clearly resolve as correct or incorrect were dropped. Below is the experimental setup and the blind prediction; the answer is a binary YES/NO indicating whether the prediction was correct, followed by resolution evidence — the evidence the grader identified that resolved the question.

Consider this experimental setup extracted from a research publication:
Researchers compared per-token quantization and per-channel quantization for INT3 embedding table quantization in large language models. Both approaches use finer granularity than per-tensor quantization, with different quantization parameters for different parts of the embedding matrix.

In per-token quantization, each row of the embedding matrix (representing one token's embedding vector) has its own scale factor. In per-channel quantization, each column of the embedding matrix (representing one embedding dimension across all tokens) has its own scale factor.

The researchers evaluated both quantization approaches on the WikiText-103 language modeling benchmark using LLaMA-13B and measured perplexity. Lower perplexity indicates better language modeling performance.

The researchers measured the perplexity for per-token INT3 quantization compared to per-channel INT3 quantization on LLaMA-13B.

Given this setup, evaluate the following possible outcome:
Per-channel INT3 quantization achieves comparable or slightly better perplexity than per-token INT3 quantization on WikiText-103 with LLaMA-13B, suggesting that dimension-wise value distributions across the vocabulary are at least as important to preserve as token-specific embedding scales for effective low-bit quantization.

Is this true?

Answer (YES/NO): NO